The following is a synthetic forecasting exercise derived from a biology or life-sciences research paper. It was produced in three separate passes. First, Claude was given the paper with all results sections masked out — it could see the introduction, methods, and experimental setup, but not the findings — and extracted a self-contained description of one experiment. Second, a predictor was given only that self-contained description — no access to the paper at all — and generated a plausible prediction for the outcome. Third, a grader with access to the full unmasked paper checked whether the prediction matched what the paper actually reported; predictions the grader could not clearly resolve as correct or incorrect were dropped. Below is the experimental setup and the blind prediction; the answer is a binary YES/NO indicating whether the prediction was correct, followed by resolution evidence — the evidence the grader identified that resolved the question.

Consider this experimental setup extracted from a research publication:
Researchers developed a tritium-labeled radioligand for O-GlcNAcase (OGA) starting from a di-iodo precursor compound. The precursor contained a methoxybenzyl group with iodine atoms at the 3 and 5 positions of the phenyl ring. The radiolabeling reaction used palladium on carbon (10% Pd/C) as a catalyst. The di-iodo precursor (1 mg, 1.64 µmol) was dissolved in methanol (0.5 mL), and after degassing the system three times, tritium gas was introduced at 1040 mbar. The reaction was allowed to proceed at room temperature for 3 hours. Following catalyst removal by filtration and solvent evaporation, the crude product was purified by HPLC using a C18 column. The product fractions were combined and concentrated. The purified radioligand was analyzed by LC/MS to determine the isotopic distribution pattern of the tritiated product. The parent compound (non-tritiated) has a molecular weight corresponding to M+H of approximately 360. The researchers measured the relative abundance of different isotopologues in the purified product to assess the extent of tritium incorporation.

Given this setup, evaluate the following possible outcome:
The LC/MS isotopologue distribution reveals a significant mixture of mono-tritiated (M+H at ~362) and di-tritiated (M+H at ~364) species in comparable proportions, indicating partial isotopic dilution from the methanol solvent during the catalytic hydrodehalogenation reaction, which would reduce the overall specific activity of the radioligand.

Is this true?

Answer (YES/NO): NO